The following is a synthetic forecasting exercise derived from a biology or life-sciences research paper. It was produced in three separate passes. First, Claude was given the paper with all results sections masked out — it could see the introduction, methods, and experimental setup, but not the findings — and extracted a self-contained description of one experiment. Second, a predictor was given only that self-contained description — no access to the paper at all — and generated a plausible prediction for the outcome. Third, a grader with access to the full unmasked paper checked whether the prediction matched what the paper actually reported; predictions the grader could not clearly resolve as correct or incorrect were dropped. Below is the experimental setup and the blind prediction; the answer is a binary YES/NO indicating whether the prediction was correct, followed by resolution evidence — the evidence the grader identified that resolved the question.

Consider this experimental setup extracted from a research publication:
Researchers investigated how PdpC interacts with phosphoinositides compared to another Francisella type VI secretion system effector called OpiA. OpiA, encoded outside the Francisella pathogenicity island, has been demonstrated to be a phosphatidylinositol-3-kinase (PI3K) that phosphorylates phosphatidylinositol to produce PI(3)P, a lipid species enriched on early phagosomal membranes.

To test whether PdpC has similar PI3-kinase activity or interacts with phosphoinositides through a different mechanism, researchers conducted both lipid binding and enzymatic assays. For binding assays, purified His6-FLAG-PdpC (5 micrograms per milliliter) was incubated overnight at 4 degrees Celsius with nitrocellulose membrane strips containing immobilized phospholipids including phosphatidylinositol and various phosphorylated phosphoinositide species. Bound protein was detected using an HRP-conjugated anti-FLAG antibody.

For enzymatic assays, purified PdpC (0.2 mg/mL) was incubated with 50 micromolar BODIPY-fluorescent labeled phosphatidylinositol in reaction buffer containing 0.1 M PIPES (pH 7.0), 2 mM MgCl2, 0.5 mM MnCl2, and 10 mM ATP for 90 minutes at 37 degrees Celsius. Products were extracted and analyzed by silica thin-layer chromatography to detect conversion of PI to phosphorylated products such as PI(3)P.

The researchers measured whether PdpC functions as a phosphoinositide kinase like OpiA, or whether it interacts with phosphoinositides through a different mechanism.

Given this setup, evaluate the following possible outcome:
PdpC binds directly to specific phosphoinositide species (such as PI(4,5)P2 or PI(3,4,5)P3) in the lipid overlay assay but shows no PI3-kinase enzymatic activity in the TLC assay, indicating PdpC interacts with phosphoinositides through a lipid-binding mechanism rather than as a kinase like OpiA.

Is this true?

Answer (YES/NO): NO